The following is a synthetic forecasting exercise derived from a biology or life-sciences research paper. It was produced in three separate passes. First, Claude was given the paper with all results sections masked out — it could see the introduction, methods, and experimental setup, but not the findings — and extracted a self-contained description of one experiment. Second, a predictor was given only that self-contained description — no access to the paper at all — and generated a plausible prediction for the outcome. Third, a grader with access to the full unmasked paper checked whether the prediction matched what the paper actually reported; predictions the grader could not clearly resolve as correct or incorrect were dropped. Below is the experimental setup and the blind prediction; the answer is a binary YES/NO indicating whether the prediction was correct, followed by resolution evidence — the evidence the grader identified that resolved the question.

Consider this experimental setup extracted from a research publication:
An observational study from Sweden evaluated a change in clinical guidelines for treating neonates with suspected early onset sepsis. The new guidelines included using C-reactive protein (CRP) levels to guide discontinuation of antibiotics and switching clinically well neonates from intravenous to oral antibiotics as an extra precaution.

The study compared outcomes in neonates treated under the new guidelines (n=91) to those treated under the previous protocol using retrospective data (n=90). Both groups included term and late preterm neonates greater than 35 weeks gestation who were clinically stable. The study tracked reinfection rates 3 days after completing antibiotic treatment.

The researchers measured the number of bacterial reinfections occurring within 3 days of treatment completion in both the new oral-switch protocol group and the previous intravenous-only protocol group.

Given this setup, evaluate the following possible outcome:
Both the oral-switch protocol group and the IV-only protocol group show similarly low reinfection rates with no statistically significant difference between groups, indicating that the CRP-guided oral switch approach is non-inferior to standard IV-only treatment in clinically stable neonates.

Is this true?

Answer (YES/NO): YES